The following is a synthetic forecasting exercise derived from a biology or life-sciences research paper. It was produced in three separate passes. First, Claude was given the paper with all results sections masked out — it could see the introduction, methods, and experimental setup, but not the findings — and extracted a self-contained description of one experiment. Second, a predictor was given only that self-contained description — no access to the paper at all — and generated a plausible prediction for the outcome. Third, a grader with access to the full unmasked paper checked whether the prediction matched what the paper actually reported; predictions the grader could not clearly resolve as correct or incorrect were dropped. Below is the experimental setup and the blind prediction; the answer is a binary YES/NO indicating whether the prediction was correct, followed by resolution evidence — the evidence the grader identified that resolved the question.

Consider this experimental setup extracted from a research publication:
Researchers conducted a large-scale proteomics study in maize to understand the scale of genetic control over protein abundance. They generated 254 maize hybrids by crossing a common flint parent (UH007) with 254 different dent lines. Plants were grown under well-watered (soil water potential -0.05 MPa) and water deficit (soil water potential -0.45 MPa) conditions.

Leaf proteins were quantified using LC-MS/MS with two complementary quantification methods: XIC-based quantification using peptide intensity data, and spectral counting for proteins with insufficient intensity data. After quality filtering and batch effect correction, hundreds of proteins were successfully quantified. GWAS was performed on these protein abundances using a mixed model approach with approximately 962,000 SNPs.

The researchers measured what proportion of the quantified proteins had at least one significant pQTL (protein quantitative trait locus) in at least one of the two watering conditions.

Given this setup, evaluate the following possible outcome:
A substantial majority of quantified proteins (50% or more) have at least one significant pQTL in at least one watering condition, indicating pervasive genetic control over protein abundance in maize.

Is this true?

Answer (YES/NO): YES